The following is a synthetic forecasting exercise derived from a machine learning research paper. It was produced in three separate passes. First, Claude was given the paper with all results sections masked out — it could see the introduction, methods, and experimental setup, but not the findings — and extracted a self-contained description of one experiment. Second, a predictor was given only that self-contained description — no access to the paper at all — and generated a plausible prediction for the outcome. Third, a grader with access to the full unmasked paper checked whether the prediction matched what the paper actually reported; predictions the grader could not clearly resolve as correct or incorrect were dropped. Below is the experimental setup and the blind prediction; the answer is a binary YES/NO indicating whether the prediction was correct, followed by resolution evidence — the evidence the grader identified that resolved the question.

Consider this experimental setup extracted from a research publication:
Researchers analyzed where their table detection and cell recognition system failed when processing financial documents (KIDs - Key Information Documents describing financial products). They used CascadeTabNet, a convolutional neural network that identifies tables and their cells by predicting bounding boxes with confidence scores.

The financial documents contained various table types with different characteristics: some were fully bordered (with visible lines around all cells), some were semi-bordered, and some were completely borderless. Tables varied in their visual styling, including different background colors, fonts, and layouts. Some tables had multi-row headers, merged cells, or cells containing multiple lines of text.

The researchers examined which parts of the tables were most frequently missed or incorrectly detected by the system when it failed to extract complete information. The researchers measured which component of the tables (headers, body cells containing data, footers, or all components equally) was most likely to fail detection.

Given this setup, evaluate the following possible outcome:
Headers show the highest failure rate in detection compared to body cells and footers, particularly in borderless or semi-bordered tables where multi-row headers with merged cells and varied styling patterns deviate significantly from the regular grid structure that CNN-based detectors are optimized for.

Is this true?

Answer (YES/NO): YES